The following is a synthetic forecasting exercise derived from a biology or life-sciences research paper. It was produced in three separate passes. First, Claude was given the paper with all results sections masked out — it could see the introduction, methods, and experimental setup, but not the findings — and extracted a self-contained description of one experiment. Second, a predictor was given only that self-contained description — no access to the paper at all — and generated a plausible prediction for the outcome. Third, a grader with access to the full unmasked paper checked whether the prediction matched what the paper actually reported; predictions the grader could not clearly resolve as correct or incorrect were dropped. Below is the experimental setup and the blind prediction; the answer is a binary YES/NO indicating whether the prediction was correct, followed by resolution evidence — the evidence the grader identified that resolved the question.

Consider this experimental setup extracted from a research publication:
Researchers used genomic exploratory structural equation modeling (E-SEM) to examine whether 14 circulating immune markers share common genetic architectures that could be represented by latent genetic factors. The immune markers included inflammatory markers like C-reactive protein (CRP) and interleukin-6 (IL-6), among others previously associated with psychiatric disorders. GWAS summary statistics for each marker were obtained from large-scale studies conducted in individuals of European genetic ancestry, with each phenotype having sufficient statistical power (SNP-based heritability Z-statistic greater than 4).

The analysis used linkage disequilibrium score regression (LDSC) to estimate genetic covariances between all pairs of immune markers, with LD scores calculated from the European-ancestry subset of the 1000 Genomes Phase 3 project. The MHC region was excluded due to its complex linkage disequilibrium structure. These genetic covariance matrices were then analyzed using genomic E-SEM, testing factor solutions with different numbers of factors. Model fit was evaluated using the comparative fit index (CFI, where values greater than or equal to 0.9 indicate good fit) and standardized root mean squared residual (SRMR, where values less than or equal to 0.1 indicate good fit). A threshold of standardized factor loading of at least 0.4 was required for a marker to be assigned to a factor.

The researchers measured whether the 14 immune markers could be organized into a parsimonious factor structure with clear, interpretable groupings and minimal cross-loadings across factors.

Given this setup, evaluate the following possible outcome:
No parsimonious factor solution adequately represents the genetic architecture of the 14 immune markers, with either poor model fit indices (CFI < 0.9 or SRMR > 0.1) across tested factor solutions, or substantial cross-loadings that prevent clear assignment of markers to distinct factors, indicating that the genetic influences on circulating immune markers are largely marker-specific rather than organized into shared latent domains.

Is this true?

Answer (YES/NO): YES